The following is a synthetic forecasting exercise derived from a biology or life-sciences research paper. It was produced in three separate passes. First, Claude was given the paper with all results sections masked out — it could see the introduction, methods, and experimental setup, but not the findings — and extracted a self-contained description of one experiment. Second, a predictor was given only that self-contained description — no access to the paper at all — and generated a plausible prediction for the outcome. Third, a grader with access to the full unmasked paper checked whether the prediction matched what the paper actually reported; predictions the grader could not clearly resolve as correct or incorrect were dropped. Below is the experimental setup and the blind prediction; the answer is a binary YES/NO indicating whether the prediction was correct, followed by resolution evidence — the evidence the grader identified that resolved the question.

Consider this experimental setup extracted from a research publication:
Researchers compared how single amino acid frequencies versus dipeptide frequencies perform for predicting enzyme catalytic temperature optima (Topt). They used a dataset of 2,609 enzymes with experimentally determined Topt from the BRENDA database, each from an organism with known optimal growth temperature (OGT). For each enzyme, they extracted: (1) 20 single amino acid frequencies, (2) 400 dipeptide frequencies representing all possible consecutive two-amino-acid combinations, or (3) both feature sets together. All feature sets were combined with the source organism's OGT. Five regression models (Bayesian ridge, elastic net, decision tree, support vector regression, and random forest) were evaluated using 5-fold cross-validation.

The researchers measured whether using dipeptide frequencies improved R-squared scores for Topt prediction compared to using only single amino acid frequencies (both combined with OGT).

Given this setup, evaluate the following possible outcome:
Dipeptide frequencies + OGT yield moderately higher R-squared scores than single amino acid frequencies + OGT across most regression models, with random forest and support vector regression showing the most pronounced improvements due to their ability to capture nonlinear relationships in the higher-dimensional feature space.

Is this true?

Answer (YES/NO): NO